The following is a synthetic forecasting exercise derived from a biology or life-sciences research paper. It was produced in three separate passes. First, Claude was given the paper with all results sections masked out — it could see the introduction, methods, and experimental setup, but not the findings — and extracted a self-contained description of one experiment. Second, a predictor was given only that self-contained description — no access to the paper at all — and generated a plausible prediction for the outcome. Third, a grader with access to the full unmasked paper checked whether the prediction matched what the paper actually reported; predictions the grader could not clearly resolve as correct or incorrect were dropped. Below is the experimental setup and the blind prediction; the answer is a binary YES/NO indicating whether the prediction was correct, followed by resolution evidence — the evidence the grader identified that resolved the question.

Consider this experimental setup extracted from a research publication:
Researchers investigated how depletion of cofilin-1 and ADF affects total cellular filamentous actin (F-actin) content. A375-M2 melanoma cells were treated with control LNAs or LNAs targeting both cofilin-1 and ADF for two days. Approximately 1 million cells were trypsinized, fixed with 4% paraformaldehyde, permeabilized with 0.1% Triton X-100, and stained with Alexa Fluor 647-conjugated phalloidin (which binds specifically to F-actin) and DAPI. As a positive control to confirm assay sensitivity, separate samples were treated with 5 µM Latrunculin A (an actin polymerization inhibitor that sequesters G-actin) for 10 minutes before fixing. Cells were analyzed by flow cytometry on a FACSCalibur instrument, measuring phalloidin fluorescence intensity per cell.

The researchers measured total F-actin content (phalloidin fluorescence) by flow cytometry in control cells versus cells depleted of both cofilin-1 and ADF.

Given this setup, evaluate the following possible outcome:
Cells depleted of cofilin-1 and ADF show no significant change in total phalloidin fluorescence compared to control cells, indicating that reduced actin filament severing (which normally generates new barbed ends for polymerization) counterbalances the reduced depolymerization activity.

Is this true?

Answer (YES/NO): NO